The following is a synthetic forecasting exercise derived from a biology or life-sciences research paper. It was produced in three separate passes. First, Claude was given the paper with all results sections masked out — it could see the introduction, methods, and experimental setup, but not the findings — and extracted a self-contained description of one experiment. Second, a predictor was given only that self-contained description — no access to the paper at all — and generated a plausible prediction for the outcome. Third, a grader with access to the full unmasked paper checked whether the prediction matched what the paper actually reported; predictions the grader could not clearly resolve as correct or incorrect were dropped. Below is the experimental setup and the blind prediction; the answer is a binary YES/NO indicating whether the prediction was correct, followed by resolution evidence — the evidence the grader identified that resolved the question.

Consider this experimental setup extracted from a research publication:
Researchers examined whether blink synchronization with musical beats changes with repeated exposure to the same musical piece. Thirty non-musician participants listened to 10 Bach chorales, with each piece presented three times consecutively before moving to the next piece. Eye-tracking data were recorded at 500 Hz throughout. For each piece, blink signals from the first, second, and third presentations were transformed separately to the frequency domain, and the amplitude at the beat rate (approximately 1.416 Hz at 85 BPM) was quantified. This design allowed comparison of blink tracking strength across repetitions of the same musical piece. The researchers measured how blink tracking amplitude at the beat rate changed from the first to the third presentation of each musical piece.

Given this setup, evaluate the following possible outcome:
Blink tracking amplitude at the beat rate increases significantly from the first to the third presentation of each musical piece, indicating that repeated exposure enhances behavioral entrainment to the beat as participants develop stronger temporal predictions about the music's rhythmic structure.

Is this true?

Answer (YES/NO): NO